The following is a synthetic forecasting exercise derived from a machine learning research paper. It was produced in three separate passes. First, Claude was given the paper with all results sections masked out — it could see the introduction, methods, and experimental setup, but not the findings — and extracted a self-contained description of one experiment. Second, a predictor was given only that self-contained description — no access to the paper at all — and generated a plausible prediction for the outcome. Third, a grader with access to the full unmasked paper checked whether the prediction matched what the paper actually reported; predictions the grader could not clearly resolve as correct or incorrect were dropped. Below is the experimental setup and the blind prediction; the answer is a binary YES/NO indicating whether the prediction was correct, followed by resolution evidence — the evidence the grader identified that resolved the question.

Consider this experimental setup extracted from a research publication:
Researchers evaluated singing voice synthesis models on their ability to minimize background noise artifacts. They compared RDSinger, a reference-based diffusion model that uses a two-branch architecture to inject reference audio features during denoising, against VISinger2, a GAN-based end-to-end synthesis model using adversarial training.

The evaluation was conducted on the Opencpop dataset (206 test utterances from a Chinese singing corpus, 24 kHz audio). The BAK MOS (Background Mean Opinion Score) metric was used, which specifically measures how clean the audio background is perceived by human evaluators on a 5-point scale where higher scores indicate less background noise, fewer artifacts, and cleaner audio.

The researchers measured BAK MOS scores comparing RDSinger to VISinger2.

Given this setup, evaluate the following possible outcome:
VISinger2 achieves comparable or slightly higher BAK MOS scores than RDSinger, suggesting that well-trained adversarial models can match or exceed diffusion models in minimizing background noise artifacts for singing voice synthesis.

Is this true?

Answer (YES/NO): NO